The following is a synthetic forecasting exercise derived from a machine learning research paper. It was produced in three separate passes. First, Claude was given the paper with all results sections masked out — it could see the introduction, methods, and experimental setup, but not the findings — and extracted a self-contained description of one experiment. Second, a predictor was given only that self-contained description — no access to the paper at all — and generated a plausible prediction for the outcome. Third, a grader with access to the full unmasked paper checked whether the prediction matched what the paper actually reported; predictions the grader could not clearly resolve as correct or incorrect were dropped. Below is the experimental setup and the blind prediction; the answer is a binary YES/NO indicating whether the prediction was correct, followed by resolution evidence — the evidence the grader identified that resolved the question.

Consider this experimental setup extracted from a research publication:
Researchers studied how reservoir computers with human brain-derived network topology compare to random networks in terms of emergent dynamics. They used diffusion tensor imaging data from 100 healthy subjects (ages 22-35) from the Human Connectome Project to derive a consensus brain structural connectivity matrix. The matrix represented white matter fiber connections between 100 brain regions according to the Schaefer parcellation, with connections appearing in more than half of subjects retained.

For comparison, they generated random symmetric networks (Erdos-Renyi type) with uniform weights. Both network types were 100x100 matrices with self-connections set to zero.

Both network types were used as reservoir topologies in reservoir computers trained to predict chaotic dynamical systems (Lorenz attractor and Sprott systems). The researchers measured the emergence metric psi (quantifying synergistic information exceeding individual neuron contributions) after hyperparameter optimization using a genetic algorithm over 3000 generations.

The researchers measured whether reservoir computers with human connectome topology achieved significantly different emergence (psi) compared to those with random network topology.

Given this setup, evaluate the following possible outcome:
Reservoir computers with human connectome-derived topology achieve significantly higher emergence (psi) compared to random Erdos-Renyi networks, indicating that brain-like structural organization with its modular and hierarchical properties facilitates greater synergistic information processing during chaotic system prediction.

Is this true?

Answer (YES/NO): NO